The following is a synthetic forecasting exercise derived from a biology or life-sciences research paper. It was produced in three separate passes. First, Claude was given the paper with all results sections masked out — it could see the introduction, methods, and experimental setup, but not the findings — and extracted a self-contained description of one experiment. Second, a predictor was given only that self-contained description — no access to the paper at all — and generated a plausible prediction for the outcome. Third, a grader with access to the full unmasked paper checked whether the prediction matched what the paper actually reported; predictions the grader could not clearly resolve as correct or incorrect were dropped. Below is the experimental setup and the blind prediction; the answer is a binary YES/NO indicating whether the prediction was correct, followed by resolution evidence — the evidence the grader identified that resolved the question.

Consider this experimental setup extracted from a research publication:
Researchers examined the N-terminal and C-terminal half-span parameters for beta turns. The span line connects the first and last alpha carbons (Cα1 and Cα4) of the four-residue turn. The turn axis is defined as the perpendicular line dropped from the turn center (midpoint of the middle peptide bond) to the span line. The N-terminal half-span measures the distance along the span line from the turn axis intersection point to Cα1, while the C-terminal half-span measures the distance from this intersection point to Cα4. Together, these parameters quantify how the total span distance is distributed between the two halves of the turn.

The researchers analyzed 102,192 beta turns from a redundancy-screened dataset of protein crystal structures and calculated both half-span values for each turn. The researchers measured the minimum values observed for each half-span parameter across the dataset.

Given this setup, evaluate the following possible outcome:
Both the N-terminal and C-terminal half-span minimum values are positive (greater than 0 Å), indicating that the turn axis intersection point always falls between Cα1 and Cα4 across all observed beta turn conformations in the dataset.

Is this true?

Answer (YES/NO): NO